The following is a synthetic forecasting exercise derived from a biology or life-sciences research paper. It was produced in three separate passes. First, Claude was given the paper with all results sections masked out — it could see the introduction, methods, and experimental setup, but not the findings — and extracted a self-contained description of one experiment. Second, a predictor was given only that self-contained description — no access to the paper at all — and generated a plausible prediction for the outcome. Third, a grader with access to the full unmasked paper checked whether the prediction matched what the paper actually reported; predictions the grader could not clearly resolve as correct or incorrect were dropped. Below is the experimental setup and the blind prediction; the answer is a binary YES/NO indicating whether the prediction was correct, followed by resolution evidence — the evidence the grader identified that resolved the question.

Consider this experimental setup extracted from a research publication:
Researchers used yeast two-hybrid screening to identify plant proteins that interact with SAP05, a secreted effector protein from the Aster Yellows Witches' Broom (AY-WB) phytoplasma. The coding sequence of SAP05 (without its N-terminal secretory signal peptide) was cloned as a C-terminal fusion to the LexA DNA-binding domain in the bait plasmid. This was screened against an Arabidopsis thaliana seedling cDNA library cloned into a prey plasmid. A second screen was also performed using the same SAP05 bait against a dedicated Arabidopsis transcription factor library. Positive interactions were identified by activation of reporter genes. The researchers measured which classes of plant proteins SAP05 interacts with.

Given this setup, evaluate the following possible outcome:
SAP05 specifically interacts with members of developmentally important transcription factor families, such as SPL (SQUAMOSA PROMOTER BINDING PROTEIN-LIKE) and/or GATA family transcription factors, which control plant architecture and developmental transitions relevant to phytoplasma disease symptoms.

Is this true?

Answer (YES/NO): YES